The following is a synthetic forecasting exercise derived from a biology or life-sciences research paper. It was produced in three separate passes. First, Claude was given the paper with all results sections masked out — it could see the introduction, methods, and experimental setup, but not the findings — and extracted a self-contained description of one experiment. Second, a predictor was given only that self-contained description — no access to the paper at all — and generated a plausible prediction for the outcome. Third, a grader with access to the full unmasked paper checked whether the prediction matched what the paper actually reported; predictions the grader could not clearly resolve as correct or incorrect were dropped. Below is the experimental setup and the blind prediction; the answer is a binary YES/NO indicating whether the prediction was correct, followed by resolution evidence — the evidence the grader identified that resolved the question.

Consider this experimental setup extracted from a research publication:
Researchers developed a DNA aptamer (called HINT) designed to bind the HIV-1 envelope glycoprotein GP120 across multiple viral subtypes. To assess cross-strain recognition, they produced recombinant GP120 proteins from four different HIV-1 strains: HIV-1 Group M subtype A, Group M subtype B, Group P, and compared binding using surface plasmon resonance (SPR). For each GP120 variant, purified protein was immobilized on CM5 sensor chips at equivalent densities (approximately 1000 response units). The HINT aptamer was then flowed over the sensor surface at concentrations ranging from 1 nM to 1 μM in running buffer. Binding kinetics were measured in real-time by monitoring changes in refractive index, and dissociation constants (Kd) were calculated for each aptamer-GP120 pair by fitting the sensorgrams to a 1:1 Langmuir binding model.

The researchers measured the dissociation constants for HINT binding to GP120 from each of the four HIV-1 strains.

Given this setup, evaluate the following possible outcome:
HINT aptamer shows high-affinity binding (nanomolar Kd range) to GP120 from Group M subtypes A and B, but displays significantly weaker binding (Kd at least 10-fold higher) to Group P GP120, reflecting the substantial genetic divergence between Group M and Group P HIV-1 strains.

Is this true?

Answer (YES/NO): NO